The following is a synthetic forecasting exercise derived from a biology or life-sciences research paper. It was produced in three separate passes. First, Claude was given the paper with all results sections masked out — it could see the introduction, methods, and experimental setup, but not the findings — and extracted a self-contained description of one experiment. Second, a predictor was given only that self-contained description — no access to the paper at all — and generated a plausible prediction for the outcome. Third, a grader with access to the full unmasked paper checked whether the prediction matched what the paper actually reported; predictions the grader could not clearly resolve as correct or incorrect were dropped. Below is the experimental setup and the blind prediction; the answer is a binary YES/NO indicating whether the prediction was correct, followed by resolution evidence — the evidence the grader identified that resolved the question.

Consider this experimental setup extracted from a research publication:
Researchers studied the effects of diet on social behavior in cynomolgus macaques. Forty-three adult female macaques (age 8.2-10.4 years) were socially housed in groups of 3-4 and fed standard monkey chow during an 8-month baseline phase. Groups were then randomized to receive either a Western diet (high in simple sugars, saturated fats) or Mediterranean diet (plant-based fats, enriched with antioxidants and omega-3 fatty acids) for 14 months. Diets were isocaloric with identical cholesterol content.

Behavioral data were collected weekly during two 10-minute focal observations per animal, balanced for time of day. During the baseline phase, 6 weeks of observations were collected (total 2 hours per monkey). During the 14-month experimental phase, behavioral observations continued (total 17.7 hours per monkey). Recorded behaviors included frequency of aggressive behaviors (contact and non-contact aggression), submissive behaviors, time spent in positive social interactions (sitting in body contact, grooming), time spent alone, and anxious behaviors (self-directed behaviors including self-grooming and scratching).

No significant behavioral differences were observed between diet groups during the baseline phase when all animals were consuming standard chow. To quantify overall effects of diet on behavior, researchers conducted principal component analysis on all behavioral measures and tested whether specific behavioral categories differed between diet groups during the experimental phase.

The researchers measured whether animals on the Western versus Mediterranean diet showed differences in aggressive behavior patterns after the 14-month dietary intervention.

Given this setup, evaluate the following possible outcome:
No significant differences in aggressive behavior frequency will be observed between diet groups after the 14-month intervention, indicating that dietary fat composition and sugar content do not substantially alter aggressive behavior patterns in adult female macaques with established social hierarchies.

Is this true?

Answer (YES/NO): YES